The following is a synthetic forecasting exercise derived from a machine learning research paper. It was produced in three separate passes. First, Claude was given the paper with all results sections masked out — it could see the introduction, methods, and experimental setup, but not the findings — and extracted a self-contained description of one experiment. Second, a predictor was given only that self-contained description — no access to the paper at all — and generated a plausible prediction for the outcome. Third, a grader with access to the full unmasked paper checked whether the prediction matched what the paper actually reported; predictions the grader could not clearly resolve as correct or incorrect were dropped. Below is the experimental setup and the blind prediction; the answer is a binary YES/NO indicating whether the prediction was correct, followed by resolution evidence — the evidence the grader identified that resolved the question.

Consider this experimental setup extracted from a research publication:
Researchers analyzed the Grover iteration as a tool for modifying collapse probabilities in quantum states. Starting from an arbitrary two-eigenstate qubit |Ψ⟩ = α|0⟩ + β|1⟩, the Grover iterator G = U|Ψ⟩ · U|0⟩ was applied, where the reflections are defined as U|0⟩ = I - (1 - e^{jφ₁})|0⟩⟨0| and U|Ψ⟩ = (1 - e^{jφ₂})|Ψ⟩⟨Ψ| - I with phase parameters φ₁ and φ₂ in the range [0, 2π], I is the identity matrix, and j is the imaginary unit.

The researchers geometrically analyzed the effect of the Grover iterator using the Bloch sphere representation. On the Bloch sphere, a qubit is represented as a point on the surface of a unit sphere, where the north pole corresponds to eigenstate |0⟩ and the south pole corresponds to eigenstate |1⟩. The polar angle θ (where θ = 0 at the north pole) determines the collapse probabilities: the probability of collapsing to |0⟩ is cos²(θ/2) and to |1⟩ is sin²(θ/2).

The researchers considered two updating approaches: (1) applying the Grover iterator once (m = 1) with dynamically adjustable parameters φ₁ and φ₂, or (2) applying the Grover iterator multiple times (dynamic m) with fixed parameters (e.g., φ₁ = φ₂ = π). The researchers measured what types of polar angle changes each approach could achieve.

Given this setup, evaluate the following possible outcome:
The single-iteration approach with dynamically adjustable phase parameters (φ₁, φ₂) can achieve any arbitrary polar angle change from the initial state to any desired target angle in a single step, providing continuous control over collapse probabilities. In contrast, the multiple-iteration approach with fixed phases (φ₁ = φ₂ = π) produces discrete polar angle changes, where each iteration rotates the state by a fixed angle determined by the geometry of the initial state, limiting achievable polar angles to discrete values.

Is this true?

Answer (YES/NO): YES